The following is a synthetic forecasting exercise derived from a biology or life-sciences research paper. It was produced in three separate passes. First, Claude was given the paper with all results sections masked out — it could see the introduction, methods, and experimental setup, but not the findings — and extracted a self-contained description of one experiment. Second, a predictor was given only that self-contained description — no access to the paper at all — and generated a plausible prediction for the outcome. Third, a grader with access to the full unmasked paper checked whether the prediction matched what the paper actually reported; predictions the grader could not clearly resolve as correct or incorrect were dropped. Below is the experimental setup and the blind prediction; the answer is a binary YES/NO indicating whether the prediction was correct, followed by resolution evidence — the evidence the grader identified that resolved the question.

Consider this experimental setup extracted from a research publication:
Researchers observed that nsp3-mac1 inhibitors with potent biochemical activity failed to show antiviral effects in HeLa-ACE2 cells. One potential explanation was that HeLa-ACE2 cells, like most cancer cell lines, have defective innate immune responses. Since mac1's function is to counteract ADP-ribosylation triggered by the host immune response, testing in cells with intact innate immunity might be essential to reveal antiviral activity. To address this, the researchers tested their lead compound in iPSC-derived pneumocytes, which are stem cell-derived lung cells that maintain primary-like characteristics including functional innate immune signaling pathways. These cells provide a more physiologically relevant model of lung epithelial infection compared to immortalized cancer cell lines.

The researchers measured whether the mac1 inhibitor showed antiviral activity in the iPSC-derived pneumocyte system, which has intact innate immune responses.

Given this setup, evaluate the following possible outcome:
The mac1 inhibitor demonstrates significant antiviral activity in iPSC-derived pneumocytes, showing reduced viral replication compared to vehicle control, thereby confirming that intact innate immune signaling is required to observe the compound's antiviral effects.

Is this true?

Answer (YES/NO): NO